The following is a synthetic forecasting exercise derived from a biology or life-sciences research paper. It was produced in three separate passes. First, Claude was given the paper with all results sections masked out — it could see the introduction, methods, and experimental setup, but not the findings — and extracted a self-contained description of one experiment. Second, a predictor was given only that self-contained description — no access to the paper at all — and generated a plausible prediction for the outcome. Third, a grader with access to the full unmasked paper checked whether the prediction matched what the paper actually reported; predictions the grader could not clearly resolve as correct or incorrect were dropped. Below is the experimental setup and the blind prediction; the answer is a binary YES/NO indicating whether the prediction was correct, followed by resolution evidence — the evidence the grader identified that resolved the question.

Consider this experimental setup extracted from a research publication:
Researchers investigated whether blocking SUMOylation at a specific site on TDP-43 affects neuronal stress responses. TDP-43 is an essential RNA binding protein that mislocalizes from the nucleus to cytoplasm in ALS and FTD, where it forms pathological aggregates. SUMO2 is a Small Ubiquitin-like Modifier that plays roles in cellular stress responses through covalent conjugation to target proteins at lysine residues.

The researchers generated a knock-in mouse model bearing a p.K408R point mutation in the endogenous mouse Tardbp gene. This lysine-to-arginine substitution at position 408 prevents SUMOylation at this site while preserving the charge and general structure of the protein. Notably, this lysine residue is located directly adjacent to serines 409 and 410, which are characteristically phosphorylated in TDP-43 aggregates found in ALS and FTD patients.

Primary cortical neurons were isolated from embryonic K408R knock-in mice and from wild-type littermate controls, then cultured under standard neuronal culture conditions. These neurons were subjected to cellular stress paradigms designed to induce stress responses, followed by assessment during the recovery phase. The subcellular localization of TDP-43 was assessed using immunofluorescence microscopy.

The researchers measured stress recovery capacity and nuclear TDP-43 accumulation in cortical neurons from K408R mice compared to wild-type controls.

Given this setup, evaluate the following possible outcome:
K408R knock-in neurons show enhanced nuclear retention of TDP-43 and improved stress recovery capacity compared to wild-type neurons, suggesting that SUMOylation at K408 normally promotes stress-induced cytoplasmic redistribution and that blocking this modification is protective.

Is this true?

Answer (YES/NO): NO